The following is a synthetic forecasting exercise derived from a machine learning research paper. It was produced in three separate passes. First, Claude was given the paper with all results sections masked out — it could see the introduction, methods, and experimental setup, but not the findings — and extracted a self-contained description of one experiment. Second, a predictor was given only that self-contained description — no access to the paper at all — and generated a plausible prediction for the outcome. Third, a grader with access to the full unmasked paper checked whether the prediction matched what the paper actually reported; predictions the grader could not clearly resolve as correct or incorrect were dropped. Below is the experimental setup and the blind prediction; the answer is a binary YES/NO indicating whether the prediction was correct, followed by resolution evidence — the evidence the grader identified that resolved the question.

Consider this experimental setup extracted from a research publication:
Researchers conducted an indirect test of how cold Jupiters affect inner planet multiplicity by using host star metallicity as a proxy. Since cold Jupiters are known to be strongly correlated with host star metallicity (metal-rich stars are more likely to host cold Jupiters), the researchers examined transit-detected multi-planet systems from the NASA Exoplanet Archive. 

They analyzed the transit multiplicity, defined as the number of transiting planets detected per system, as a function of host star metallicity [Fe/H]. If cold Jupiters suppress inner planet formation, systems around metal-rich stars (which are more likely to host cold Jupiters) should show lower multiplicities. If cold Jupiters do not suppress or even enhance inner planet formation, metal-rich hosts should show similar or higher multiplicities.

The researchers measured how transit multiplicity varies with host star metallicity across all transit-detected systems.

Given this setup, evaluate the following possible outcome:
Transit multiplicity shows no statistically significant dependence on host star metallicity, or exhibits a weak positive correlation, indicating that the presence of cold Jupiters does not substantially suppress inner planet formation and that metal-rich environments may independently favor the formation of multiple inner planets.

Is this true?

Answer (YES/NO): NO